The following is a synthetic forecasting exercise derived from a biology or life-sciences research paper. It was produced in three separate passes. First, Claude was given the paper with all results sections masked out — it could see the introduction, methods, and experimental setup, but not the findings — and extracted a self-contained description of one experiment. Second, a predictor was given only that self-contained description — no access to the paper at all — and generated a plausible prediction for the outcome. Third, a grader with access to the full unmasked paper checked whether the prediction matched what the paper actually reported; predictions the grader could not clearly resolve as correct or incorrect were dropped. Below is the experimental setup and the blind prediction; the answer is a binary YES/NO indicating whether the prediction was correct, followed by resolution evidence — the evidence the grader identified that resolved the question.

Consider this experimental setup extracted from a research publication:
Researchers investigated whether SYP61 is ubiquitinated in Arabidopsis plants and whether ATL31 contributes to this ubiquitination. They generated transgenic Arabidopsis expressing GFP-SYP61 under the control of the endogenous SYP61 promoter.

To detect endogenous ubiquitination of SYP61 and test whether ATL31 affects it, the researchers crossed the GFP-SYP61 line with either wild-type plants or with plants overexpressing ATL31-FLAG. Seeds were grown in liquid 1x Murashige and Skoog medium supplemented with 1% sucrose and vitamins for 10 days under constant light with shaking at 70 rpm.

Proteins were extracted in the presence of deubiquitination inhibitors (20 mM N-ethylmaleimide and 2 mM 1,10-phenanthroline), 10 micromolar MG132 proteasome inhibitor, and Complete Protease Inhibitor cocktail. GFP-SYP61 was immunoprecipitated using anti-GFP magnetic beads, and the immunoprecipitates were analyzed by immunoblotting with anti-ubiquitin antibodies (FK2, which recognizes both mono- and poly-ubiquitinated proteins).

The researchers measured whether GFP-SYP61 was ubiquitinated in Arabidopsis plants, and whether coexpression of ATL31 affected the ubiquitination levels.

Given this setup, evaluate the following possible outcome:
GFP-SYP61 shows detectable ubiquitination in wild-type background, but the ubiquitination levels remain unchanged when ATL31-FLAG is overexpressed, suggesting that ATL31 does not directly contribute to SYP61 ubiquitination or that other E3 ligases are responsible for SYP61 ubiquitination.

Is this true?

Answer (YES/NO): NO